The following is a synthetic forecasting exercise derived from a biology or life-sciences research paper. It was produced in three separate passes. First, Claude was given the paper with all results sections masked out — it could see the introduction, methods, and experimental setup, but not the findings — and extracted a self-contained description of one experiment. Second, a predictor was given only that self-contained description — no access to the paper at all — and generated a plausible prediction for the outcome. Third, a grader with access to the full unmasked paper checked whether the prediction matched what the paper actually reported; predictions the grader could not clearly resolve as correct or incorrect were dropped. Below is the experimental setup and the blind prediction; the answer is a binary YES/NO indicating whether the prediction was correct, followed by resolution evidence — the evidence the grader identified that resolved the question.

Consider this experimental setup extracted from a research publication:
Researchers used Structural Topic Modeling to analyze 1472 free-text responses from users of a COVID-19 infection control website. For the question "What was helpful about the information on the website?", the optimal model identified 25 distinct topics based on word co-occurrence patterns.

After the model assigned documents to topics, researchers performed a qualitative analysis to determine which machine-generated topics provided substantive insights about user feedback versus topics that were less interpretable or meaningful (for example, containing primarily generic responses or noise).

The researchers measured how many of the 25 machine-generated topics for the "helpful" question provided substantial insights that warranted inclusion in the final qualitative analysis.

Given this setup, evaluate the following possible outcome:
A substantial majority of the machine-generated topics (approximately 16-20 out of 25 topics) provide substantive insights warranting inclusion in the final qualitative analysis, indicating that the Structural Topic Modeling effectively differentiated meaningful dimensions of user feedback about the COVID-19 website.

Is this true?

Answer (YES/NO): NO